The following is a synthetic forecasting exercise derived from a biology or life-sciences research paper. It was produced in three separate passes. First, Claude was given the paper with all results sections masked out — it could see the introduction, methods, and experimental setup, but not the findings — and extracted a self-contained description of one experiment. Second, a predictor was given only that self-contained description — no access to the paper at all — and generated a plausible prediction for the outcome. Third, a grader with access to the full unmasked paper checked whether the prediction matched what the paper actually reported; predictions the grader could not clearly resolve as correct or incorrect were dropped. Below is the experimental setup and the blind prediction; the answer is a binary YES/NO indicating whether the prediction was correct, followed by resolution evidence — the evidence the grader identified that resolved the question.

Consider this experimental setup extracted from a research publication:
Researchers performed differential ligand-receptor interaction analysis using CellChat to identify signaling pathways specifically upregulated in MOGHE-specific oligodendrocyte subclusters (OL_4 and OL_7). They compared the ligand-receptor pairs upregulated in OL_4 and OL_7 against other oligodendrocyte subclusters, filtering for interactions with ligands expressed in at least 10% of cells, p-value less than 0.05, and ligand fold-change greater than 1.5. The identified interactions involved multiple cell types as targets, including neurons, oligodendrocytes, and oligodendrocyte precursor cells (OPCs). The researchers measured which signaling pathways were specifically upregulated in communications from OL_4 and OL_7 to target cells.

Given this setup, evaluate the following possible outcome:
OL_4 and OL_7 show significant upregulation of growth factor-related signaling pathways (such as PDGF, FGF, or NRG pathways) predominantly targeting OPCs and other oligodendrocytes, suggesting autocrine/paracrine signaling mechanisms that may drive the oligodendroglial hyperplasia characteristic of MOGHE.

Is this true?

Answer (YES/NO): NO